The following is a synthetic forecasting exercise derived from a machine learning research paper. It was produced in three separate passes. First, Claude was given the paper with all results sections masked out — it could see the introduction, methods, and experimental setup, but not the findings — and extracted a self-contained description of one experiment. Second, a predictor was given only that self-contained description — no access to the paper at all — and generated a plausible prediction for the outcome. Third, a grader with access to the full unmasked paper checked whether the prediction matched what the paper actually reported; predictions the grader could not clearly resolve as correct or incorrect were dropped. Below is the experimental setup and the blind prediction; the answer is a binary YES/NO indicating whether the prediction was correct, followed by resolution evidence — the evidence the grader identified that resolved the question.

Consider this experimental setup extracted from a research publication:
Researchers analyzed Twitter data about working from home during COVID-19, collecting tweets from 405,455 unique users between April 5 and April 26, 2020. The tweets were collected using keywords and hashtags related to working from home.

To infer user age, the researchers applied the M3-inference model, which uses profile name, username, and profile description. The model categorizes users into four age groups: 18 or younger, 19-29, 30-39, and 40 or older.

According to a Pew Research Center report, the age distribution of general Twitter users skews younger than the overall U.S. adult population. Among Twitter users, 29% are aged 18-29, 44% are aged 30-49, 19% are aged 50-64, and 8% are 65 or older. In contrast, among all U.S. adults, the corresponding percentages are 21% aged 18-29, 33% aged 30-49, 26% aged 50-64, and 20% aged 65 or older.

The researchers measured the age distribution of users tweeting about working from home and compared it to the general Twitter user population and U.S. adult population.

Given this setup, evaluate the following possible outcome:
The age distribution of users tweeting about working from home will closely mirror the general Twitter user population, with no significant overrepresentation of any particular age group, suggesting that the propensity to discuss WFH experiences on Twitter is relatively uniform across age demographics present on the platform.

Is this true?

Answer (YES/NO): NO